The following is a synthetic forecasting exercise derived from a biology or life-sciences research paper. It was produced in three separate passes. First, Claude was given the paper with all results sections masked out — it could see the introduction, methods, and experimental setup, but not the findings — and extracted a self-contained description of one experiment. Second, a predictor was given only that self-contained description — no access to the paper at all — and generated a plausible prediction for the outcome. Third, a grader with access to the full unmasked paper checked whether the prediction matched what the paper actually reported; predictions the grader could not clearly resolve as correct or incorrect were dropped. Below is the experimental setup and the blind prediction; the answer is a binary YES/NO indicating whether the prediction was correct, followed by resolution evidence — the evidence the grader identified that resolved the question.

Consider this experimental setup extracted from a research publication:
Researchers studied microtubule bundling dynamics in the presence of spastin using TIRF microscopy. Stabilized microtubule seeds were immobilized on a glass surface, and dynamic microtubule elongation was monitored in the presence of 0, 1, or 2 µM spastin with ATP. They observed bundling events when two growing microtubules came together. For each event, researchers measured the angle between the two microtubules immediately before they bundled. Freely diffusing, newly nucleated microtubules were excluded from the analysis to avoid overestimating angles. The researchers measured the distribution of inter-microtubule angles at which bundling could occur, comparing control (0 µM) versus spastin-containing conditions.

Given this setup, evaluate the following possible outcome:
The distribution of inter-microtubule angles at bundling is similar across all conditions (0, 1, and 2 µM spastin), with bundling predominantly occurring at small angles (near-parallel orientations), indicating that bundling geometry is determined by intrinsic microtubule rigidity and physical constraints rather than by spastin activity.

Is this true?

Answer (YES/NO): NO